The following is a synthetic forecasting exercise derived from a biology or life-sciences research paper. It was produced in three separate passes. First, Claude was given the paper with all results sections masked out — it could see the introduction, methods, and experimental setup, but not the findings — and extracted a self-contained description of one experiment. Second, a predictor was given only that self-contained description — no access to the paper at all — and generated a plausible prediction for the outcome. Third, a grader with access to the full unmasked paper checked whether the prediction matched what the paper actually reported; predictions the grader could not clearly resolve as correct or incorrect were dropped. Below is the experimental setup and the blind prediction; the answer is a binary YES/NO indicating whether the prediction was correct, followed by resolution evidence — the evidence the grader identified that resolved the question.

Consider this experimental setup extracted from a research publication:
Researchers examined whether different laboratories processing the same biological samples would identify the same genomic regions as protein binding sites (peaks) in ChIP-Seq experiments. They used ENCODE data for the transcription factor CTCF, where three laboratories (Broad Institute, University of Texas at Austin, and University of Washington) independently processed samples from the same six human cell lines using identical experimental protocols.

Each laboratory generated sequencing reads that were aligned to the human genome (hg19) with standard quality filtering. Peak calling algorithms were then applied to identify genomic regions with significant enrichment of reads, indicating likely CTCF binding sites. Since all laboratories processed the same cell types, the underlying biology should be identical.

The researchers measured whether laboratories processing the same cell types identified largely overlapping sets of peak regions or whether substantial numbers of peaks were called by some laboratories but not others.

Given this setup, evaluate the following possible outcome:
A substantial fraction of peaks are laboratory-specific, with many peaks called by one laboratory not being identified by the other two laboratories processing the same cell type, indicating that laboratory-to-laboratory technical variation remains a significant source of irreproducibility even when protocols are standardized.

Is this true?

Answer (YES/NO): YES